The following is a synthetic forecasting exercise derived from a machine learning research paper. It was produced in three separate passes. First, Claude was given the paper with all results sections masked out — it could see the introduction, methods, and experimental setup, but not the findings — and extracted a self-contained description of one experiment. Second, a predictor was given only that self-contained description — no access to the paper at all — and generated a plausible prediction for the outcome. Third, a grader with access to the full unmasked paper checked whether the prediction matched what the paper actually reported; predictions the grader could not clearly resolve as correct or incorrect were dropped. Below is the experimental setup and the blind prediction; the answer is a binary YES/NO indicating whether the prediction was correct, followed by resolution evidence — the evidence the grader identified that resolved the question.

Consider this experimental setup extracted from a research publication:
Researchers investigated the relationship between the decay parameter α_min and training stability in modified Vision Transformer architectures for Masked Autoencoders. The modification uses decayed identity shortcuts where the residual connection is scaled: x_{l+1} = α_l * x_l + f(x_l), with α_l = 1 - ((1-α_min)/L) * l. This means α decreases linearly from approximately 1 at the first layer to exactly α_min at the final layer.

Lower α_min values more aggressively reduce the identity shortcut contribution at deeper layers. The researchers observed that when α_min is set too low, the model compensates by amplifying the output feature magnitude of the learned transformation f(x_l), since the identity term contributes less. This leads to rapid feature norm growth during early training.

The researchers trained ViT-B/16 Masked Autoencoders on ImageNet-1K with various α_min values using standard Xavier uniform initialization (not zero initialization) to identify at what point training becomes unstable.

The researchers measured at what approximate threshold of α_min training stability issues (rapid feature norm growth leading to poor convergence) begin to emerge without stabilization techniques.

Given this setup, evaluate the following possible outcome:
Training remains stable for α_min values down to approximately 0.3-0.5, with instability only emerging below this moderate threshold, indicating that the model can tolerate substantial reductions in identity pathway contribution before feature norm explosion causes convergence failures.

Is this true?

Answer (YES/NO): NO